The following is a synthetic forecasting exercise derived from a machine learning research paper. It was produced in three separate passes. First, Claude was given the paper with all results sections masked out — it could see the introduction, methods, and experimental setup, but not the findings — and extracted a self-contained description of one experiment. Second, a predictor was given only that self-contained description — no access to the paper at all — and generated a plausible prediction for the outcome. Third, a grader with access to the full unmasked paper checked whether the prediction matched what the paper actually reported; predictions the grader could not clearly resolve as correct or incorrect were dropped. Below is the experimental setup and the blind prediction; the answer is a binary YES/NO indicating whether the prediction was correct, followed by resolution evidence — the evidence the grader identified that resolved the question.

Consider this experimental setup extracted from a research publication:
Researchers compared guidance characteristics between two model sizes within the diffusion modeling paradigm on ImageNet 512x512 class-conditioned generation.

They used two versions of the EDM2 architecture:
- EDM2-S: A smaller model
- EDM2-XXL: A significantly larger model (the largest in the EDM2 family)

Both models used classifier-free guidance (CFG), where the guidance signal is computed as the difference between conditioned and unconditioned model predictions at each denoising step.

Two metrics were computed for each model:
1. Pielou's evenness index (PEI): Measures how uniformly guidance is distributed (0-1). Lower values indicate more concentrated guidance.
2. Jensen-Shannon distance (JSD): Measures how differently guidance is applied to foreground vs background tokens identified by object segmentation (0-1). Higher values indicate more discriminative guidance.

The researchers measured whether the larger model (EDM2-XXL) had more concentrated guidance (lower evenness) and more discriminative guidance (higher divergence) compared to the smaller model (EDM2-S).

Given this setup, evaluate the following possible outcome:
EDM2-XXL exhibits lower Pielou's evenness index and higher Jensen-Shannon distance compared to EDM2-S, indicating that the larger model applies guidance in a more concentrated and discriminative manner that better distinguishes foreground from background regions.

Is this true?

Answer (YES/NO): NO